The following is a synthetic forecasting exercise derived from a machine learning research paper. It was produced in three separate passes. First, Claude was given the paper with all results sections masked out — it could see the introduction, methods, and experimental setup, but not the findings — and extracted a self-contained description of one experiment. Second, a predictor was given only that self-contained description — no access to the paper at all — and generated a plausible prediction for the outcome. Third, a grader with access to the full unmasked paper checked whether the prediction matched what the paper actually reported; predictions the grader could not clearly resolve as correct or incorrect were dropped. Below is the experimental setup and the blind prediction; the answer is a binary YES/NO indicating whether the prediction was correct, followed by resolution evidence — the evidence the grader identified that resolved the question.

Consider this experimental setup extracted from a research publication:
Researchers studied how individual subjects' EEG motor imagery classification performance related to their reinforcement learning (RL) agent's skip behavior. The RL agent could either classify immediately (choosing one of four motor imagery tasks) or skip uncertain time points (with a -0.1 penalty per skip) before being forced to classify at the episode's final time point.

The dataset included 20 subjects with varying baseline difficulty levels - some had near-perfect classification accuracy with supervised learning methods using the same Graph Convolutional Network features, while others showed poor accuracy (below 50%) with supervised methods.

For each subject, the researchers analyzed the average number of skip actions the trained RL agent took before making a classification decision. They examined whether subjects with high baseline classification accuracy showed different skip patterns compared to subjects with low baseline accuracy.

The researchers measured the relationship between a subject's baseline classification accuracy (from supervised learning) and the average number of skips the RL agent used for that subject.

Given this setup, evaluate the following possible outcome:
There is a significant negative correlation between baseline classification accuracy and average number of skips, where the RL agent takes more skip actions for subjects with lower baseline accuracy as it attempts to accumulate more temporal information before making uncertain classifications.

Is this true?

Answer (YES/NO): YES